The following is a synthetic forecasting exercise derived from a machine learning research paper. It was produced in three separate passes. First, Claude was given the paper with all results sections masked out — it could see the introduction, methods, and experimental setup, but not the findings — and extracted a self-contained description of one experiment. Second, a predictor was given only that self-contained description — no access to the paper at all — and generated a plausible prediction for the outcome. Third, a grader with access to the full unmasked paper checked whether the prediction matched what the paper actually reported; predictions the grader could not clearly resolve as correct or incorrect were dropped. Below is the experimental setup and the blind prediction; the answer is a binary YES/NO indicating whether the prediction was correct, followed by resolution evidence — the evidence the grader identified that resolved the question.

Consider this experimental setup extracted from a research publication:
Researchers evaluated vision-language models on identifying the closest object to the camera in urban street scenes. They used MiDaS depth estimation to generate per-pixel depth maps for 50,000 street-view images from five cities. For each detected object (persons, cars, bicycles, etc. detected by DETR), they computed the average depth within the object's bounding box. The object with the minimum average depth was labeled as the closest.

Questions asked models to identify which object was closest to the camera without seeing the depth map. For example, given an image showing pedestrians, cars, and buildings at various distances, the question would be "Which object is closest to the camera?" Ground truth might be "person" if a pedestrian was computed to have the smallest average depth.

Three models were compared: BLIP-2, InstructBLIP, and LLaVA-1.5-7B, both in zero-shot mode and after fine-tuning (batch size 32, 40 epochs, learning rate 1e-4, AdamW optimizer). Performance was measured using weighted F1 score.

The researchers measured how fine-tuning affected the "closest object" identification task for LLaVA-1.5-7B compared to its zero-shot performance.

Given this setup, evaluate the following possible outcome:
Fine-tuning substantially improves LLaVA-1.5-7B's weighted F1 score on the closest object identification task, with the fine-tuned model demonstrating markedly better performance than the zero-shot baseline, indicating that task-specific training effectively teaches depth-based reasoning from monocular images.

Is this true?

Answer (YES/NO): NO